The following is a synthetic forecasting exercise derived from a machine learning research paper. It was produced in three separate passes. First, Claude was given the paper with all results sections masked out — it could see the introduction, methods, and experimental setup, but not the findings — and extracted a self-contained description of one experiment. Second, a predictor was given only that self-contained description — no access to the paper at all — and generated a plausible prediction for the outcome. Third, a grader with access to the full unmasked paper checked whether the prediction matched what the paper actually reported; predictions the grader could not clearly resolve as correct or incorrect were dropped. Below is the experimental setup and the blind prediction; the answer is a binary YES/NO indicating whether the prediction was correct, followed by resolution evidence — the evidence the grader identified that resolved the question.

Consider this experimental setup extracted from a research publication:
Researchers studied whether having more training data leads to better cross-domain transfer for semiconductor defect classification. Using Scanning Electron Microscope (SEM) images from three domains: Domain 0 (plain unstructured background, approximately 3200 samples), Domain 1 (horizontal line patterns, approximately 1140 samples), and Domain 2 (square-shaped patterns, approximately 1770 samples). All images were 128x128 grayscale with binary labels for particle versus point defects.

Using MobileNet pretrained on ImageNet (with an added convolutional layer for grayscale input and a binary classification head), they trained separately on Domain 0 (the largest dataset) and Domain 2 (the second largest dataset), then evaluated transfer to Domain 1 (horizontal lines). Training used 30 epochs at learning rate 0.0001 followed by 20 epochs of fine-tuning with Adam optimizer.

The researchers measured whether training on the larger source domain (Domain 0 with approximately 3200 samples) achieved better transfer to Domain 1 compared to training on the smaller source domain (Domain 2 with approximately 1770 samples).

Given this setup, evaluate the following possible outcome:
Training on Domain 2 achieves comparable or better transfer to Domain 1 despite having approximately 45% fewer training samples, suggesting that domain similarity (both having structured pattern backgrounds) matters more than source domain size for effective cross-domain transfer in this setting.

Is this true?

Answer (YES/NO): YES